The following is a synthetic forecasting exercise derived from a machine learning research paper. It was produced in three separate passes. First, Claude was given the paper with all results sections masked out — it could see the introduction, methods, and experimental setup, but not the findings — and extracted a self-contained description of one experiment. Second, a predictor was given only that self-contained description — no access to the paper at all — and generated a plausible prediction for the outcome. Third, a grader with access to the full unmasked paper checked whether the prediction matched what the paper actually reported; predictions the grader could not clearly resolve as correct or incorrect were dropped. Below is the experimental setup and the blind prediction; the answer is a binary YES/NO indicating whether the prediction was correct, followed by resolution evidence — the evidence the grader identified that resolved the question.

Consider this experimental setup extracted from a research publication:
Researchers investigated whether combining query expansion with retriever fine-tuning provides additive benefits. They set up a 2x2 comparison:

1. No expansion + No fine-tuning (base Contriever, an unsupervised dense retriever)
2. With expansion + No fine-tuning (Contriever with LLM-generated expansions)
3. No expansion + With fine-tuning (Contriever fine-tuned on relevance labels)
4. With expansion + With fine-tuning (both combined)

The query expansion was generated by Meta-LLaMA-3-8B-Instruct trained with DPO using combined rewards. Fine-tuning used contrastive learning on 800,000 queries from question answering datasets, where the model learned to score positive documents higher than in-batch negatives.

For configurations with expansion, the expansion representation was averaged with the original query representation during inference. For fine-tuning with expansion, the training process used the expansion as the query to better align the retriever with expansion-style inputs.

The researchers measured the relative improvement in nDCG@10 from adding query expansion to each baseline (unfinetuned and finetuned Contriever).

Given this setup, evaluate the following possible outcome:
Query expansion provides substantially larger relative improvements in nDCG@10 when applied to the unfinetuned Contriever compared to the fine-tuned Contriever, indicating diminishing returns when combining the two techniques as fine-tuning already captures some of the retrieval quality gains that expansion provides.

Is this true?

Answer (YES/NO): YES